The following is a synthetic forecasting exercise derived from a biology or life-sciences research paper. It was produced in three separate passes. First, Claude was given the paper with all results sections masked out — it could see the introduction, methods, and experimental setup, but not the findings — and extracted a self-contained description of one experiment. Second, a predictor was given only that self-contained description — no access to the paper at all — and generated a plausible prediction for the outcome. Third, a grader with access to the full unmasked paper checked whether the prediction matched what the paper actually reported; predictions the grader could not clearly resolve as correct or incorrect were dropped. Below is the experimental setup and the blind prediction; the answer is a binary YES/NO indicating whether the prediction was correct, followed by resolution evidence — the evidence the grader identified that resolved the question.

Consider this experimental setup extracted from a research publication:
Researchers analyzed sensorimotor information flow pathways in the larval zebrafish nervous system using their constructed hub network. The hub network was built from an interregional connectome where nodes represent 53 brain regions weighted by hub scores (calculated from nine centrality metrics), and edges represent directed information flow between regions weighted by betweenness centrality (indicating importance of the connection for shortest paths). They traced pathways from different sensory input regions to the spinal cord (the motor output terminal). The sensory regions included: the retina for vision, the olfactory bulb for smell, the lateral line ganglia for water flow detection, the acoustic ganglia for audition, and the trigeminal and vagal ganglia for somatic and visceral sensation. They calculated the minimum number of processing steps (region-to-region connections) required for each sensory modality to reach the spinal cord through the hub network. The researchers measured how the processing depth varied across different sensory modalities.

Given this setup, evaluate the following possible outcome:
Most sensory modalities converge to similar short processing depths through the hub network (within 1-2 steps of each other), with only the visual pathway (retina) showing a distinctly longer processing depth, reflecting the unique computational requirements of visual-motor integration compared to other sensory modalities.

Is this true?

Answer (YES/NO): NO